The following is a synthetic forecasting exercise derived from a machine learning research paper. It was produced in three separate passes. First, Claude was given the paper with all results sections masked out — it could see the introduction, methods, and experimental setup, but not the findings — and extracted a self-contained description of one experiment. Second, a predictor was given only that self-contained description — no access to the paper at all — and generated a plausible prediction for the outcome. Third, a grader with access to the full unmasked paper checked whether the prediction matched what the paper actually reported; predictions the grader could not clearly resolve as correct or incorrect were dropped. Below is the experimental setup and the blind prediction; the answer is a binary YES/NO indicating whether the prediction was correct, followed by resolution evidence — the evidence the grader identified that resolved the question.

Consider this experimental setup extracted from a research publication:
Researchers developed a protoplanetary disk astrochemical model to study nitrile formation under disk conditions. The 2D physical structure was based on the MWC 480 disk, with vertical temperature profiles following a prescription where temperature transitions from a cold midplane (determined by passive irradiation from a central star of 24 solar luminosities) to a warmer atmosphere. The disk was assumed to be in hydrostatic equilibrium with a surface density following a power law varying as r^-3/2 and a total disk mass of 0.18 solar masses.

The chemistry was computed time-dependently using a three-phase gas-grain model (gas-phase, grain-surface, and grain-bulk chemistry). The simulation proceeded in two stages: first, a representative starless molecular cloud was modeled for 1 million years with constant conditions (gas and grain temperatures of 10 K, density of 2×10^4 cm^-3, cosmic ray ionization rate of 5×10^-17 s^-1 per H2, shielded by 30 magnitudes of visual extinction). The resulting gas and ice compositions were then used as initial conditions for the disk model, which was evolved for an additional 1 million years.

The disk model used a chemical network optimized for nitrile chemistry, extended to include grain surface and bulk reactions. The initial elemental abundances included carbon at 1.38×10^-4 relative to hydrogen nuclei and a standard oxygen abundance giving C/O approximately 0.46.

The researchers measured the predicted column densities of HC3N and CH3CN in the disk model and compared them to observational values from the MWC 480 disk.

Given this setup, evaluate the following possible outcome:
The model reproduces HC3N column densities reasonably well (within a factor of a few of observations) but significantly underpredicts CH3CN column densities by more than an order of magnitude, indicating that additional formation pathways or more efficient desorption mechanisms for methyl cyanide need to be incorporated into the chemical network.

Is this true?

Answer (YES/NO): NO